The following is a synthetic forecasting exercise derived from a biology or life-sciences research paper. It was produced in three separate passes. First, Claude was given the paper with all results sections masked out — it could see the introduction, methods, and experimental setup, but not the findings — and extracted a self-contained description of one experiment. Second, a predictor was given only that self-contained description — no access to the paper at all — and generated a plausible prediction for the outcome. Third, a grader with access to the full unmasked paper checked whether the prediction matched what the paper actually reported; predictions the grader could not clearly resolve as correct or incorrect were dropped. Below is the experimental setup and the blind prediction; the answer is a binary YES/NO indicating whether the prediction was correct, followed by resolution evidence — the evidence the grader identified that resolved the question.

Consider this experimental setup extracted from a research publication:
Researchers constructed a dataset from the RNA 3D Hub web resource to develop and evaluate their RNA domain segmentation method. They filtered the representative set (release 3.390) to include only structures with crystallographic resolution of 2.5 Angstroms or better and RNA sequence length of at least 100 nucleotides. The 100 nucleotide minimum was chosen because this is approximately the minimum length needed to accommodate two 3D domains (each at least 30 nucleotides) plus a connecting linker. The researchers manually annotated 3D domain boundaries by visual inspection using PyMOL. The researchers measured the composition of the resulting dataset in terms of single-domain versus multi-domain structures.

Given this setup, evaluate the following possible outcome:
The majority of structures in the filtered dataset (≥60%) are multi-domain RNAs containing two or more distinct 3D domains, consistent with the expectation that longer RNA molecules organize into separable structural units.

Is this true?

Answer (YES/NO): NO